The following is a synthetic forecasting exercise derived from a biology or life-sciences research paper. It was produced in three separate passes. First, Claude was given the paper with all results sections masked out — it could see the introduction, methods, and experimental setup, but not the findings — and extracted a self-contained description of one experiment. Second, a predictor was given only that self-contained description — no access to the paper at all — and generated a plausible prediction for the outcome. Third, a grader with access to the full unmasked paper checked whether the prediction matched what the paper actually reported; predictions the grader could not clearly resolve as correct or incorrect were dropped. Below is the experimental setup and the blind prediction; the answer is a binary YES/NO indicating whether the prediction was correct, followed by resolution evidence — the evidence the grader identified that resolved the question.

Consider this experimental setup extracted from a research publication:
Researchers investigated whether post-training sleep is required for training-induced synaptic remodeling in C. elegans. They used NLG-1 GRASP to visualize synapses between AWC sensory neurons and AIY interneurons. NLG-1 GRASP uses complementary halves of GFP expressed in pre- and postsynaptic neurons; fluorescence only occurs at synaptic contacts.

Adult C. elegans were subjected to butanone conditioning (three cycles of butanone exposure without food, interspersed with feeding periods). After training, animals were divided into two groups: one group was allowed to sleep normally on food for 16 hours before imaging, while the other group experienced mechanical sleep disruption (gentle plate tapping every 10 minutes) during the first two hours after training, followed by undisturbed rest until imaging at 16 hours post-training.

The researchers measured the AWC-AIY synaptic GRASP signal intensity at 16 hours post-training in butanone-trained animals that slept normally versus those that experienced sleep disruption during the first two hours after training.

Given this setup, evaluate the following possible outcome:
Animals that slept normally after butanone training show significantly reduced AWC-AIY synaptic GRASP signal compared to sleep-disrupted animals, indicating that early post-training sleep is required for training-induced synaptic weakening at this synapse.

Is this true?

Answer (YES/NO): YES